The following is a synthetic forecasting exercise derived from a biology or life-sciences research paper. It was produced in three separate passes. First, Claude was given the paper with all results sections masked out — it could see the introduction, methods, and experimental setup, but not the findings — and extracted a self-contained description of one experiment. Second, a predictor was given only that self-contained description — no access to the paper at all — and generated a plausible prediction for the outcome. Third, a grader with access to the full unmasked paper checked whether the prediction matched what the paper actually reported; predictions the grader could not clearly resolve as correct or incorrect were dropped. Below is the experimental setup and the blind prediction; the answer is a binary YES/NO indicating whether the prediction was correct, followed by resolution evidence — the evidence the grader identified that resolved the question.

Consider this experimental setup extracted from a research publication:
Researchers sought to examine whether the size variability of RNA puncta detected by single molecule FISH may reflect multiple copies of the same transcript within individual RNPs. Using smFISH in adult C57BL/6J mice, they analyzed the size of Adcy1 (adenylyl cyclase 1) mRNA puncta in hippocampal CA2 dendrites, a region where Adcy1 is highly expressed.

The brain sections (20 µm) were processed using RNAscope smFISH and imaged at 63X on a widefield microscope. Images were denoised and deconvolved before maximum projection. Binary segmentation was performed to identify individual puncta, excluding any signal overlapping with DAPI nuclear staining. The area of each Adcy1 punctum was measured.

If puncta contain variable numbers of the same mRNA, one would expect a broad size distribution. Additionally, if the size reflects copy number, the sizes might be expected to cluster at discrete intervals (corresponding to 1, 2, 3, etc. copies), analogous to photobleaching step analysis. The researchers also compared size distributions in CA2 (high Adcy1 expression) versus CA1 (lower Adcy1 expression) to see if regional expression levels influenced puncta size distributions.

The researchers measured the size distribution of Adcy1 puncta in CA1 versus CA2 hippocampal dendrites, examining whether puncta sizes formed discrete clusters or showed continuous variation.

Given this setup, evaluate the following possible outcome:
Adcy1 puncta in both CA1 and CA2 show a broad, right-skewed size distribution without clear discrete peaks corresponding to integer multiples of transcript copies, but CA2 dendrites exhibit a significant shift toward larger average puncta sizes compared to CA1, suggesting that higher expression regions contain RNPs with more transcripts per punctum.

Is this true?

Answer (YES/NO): NO